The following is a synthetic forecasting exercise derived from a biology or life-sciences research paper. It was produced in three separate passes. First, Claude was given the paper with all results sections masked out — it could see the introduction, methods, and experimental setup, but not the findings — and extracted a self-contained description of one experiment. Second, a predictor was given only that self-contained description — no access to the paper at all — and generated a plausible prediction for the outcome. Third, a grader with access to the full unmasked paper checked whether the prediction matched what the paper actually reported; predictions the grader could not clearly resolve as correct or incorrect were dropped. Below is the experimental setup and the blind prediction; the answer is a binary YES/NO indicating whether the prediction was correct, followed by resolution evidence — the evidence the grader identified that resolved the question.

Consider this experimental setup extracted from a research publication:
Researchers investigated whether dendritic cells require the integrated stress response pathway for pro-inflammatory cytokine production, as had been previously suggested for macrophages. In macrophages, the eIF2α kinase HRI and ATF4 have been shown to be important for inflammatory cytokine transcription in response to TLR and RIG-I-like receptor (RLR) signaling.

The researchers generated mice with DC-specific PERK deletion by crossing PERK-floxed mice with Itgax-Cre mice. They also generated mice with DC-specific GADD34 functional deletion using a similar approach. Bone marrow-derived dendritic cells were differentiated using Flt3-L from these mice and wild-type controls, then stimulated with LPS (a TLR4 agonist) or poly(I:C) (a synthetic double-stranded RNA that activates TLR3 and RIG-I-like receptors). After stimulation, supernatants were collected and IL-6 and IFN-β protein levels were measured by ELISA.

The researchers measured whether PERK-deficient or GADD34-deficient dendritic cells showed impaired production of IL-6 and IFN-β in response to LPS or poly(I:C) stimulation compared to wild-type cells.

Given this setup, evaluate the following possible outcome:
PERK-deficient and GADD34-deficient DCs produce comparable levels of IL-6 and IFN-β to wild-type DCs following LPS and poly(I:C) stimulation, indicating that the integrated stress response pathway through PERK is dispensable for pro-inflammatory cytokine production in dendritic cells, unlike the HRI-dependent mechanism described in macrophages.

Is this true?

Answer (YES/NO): NO